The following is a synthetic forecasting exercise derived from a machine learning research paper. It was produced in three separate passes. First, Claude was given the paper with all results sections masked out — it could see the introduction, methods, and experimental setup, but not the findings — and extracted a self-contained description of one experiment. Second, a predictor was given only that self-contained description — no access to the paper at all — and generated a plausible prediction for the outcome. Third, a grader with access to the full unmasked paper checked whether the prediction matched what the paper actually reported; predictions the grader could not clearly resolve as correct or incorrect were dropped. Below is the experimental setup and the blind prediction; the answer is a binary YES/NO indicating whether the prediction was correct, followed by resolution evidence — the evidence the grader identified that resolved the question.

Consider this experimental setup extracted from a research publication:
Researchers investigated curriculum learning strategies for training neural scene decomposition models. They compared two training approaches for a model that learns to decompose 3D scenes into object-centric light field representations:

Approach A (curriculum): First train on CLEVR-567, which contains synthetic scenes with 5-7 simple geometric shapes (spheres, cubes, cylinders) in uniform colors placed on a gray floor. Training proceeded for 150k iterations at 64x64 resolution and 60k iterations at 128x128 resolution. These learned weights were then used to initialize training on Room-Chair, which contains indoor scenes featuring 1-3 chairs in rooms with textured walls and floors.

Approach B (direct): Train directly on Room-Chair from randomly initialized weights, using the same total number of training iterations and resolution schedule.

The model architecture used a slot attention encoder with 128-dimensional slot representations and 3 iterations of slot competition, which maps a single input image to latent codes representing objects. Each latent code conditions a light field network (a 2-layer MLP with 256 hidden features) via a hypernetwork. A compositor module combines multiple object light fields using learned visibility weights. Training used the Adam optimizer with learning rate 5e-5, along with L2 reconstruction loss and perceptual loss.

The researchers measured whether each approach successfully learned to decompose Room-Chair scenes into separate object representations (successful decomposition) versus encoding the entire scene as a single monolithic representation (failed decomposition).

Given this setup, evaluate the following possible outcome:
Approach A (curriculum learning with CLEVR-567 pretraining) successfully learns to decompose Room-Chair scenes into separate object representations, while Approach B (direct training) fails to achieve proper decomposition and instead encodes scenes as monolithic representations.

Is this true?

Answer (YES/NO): NO